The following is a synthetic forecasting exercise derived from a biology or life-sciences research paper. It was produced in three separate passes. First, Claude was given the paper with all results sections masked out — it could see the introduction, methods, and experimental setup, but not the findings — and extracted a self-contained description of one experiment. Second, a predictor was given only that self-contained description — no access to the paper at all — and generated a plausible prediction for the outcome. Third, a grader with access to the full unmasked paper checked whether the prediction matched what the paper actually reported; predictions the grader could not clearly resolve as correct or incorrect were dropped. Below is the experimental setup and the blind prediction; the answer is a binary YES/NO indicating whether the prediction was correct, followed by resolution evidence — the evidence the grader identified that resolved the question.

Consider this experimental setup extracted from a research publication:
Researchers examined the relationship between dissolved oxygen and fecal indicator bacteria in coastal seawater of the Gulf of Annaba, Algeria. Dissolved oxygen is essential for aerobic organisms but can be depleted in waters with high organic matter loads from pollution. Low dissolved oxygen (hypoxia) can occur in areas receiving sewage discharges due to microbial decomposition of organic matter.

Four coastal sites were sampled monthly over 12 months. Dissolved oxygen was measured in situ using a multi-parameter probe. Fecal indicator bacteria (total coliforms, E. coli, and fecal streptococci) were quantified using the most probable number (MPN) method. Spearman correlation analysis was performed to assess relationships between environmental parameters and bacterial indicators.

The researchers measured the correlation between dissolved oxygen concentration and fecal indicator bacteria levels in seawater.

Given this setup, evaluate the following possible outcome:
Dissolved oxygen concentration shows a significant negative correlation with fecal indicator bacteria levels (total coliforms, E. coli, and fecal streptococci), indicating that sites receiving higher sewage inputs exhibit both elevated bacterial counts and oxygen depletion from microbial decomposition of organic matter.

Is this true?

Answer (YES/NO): YES